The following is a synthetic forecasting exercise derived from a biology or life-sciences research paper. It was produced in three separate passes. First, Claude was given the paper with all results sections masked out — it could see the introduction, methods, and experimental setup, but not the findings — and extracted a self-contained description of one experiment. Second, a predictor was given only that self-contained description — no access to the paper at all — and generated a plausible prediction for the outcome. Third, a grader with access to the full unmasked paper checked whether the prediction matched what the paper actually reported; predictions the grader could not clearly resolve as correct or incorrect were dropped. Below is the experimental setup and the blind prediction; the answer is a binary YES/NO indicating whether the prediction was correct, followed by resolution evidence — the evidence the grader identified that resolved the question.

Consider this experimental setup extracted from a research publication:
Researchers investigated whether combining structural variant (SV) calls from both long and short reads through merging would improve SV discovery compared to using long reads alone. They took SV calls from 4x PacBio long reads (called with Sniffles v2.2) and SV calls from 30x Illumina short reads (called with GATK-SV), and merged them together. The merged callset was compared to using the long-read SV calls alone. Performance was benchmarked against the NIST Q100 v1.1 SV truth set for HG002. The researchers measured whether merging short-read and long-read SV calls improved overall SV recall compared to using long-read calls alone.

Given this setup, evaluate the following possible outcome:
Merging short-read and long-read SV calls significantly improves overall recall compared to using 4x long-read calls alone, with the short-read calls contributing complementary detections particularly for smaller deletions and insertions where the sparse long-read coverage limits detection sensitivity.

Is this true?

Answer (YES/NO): NO